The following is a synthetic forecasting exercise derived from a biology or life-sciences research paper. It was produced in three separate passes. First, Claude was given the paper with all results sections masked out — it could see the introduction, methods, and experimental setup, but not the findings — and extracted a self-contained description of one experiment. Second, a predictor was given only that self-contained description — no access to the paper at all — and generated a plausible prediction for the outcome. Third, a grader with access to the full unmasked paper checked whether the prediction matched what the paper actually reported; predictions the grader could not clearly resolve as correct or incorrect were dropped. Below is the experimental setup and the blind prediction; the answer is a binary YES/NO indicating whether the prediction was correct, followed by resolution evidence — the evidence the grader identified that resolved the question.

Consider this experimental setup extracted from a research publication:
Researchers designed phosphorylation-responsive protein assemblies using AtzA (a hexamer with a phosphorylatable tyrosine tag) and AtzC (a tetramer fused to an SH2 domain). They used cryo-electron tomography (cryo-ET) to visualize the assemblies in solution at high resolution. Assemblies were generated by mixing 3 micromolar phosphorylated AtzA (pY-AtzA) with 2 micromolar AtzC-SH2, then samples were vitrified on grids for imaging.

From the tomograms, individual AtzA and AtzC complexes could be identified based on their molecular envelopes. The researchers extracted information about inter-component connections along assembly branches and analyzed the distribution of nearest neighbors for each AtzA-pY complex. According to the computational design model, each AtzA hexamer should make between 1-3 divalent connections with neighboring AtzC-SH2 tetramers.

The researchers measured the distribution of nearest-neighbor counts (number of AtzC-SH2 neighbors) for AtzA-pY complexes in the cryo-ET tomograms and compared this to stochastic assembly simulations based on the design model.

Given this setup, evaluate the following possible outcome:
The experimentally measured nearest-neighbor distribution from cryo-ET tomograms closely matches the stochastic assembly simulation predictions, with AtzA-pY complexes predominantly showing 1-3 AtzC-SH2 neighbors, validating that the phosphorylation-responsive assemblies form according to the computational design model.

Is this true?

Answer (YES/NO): YES